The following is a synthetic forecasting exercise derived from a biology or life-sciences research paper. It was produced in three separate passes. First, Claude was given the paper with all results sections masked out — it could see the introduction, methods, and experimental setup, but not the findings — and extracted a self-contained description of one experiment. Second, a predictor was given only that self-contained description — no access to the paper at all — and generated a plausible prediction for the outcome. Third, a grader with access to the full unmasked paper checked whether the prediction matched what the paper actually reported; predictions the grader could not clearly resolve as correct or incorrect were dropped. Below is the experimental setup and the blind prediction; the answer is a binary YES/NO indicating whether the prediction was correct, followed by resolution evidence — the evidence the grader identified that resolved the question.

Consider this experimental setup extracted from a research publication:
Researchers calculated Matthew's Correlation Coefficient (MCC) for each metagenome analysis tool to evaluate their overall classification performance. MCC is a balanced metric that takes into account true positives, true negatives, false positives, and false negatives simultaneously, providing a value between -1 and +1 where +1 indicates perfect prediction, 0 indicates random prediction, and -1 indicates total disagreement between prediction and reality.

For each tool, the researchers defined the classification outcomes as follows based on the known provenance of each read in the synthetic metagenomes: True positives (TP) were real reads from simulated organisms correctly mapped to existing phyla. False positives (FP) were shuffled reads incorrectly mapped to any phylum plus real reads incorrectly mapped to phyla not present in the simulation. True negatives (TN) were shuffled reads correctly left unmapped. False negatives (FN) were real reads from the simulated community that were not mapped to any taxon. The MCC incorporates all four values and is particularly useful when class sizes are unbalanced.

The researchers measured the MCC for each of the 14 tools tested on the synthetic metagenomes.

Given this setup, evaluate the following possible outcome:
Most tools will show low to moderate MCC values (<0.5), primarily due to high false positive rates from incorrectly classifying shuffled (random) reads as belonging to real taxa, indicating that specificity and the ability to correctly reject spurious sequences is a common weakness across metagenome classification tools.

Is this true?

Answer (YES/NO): NO